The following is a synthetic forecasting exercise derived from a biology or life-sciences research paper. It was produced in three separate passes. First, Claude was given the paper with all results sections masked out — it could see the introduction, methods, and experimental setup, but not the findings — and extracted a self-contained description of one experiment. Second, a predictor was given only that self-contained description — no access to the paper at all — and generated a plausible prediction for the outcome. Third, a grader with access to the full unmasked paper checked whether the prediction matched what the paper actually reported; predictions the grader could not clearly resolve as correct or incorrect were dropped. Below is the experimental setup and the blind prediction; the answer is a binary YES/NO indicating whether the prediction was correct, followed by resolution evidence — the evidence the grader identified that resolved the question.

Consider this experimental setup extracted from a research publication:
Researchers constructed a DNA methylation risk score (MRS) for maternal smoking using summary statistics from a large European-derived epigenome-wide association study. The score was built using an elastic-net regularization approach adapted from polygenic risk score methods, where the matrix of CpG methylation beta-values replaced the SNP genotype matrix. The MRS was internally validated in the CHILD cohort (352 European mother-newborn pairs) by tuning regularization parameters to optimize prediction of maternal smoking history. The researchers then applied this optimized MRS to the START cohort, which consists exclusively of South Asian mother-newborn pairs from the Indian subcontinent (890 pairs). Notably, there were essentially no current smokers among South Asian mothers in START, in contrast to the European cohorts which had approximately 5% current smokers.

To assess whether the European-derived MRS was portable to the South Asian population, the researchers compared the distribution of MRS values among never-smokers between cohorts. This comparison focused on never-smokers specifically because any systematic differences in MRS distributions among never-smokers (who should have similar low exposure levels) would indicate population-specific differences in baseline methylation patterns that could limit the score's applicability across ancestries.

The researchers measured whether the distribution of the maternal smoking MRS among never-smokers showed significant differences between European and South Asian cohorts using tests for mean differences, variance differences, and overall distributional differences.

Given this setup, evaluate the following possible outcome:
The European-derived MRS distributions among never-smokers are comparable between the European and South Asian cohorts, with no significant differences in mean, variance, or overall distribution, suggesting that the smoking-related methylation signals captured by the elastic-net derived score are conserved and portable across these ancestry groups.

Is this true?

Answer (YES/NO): YES